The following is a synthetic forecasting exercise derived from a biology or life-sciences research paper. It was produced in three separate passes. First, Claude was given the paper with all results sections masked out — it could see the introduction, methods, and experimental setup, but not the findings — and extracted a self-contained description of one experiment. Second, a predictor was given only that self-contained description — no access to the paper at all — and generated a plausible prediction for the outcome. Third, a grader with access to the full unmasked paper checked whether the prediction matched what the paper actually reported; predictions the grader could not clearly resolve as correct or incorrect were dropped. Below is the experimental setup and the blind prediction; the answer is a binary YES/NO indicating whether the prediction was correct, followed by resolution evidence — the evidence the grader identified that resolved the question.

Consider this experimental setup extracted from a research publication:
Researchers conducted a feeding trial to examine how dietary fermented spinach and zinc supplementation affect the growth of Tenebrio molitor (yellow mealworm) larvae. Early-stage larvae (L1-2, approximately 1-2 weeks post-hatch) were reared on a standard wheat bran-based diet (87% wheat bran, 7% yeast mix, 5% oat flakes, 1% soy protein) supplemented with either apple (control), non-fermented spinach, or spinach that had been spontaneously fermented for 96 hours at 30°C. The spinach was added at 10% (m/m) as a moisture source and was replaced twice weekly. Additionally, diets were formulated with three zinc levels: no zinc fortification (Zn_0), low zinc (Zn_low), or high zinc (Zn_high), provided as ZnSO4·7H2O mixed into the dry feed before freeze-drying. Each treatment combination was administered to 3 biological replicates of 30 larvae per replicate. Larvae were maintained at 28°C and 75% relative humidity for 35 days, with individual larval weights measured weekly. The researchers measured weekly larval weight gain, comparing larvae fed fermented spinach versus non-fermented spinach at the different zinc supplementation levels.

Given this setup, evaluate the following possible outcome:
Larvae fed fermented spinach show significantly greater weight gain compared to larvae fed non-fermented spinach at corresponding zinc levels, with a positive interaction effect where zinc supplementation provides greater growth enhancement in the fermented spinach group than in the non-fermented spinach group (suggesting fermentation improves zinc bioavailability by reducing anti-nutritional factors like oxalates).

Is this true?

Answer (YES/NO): NO